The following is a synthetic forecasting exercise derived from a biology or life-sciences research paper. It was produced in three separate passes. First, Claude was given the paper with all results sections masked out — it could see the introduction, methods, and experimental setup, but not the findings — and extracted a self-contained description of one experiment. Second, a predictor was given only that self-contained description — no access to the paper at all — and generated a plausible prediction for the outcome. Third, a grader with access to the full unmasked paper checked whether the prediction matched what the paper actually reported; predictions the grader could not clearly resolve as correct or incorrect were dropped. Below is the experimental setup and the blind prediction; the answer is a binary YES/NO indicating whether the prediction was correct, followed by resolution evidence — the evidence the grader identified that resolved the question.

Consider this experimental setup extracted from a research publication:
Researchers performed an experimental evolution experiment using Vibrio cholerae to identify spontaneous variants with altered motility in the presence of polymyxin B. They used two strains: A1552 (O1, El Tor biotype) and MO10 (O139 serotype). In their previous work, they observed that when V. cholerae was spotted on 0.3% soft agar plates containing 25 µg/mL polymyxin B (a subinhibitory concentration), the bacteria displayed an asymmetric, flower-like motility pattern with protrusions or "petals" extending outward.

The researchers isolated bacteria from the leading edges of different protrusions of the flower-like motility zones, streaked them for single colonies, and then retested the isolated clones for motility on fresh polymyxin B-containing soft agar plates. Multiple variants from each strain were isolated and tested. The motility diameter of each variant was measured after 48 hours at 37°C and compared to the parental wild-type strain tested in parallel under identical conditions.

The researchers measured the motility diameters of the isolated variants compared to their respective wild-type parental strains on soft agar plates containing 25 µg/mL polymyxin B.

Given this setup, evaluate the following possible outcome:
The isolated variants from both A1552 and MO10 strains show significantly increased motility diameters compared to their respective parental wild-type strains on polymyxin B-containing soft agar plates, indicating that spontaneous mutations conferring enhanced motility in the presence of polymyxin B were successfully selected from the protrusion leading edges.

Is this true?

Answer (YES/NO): YES